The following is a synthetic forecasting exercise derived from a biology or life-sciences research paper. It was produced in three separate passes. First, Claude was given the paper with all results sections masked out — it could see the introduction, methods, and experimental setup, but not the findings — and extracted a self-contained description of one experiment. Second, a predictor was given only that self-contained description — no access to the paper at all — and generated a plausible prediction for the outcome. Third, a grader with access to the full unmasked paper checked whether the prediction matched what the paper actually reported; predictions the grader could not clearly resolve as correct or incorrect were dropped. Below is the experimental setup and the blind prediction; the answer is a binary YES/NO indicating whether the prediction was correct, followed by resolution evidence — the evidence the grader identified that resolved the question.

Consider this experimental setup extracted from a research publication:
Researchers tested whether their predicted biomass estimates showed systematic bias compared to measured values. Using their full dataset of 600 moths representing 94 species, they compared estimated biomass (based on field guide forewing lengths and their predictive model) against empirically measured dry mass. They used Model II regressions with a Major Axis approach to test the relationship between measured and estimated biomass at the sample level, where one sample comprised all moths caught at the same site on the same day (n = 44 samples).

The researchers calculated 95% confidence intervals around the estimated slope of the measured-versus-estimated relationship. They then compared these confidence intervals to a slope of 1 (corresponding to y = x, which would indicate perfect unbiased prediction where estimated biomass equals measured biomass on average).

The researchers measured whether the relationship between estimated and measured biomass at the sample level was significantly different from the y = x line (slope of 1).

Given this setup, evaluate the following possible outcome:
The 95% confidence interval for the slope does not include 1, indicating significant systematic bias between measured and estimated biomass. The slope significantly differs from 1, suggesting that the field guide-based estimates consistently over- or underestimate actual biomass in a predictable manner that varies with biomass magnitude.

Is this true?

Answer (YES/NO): NO